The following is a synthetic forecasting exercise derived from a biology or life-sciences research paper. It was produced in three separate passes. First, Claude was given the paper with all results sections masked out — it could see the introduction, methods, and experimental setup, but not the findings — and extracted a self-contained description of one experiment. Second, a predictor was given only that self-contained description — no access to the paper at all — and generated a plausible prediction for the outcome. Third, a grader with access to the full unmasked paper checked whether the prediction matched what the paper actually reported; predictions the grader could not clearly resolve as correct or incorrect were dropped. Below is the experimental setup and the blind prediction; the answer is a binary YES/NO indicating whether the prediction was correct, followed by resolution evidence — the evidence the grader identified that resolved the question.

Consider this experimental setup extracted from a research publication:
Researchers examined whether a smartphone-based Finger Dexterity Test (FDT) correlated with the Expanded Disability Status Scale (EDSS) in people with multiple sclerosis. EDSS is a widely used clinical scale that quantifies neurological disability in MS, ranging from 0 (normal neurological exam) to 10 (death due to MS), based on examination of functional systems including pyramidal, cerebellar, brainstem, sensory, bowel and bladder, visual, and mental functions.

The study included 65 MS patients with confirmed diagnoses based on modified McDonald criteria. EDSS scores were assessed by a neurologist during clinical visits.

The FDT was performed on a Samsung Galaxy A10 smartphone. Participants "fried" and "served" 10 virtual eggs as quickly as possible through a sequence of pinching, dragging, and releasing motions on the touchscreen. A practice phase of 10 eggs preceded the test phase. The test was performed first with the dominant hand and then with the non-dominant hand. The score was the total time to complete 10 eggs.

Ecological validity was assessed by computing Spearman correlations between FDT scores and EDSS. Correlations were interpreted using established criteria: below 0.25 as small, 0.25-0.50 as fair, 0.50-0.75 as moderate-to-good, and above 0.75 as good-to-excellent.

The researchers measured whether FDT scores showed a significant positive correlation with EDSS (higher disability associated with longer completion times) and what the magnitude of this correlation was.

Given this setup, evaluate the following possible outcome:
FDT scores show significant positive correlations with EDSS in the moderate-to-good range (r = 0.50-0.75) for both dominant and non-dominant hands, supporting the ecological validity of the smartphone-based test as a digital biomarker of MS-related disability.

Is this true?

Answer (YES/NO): NO